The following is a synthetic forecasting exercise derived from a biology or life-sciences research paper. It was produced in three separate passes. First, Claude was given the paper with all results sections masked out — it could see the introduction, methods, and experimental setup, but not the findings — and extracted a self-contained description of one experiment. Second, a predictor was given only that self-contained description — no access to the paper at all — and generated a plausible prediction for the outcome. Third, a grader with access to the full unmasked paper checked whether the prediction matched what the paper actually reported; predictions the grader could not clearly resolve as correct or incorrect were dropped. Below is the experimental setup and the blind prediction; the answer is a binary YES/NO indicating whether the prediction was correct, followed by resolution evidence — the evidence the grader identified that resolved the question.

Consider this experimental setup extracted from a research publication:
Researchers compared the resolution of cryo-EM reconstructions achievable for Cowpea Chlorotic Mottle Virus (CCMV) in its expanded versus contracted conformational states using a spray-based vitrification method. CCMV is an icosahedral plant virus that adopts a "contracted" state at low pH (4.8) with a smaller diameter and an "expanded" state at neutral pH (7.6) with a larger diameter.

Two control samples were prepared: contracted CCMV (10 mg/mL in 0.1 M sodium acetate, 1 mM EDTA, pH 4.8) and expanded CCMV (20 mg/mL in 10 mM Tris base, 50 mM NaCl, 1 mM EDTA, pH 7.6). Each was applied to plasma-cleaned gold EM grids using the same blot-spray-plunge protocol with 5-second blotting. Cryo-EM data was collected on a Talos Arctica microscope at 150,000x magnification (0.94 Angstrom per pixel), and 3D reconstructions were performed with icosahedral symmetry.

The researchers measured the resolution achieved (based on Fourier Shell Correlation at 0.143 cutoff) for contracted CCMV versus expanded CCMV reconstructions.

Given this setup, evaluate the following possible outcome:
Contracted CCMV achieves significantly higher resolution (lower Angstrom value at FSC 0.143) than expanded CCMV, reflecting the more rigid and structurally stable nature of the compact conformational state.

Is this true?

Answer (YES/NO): YES